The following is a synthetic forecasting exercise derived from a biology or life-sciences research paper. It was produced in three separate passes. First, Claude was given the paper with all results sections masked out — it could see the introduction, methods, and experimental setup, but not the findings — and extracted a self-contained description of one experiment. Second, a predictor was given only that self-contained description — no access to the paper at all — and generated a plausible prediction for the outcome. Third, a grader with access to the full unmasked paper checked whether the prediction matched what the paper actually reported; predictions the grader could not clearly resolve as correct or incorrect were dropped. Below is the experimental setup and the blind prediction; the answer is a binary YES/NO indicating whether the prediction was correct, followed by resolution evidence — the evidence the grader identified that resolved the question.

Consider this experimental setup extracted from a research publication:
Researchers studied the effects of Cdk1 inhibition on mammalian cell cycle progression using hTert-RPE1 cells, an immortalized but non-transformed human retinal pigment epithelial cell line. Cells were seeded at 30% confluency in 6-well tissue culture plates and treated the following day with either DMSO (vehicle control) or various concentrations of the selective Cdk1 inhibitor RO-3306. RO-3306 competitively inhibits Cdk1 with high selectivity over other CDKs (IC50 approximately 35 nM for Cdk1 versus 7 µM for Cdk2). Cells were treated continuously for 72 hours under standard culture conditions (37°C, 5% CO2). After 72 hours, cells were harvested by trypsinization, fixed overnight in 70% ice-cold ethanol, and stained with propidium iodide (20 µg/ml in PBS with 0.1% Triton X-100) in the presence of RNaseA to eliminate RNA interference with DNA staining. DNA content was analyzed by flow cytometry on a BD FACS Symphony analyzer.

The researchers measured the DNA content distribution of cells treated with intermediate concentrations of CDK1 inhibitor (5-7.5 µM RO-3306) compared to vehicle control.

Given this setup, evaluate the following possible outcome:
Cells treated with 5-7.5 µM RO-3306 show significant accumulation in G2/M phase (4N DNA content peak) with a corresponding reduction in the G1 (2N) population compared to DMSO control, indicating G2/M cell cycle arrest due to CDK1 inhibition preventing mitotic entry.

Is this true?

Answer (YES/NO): NO